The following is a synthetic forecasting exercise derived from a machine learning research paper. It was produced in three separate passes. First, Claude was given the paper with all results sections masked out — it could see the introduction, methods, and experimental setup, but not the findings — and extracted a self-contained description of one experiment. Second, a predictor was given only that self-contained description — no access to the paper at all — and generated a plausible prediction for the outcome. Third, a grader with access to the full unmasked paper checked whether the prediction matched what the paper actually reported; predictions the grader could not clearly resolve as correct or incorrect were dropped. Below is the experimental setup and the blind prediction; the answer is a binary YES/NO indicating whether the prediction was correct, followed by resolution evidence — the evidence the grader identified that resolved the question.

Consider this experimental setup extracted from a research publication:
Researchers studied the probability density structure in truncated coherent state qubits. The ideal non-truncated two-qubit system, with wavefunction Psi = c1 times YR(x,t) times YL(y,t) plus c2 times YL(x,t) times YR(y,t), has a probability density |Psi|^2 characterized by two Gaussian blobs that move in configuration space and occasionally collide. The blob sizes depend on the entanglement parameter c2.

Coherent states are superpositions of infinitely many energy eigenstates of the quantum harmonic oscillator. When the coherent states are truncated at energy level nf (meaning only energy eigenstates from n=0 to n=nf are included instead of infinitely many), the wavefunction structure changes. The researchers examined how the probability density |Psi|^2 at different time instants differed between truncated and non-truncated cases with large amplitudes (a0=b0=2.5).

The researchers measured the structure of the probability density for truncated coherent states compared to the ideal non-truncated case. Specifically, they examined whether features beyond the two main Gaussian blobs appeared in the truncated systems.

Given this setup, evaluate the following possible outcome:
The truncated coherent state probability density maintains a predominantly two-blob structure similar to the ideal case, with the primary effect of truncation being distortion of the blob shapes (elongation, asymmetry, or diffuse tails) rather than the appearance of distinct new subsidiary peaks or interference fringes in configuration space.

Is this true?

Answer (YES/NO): NO